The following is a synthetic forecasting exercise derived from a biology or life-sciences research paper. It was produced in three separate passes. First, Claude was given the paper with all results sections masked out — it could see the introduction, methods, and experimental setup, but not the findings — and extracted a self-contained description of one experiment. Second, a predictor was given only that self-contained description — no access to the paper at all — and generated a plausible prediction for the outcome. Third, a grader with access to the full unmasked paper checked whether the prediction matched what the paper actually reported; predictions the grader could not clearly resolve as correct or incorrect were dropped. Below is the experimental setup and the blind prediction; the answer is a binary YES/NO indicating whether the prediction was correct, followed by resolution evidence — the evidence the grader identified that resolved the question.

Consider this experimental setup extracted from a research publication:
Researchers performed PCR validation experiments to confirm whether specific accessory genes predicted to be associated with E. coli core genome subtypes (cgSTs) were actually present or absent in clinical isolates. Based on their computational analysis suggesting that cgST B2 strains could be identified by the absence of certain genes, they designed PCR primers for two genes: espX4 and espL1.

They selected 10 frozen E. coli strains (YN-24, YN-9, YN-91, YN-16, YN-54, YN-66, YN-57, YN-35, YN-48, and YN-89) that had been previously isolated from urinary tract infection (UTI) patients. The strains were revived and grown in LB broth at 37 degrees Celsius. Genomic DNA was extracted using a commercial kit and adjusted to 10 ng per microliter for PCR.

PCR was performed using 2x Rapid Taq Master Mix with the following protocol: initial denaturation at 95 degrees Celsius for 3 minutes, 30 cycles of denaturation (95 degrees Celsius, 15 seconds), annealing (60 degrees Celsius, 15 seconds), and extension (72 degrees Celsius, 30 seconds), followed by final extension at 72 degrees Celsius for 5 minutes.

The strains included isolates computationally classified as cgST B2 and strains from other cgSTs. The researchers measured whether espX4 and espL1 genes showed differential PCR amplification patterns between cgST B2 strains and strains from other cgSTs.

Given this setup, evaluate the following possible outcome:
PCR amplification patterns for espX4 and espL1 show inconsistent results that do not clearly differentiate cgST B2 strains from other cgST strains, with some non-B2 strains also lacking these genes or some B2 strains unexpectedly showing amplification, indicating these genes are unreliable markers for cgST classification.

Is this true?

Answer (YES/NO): NO